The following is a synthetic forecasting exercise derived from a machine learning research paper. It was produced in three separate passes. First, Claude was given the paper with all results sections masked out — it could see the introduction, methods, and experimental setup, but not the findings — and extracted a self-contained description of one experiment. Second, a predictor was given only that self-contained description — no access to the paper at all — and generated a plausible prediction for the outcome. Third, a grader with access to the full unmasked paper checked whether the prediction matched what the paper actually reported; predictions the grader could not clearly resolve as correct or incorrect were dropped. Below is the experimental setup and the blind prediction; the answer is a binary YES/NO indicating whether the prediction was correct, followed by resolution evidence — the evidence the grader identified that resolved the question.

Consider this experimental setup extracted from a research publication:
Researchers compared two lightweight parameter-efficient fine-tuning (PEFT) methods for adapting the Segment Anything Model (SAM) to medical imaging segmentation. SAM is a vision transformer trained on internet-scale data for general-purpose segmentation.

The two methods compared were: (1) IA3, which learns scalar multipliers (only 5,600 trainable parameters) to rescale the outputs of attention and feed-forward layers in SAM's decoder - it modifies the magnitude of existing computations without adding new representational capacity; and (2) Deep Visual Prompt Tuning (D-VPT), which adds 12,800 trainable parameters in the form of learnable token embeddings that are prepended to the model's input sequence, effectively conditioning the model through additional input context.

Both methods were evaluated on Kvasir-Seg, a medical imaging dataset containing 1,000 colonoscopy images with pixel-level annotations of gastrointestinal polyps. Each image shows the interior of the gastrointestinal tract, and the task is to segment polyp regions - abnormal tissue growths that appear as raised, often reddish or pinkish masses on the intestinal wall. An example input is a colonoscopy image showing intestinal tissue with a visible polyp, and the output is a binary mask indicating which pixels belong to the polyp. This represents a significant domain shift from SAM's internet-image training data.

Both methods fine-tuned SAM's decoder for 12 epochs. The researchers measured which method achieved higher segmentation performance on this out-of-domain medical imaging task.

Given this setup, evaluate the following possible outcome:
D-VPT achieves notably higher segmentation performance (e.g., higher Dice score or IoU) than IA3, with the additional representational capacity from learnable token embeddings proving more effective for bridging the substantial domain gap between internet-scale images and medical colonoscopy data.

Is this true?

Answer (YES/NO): NO